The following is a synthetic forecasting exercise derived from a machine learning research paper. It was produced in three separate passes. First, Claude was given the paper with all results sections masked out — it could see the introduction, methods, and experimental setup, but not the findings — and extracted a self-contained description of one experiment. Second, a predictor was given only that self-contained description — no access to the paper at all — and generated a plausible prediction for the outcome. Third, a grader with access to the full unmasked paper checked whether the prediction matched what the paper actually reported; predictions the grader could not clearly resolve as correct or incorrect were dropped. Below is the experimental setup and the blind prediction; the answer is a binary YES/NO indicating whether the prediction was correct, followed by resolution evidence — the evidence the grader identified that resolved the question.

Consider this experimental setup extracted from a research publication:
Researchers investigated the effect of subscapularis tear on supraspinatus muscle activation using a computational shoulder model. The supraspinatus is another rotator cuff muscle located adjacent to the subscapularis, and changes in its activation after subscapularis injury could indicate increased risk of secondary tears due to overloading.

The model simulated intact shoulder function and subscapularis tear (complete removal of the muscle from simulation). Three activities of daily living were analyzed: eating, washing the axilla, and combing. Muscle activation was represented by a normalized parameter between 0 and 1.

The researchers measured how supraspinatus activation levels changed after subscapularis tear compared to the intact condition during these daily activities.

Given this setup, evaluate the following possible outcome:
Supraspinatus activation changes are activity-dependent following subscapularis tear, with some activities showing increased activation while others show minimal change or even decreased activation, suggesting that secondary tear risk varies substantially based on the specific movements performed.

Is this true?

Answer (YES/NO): NO